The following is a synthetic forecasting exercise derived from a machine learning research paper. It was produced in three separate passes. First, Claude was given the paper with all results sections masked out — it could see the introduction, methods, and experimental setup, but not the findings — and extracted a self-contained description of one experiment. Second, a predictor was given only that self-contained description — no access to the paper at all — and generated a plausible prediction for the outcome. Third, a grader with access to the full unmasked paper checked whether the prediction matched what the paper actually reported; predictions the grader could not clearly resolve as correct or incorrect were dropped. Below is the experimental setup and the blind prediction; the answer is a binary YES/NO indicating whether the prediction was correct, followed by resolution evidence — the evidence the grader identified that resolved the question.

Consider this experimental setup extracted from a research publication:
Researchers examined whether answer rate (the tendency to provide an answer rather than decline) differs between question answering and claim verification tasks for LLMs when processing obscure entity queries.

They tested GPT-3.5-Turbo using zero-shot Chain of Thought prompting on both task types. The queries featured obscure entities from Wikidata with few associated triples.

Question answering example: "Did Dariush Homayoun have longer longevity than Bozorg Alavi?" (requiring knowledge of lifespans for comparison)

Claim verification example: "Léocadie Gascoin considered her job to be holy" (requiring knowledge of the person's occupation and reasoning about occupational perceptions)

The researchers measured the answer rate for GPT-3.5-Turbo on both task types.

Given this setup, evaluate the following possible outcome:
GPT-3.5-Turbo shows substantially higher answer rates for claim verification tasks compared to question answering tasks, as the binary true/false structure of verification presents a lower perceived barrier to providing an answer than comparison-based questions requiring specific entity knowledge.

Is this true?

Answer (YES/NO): NO